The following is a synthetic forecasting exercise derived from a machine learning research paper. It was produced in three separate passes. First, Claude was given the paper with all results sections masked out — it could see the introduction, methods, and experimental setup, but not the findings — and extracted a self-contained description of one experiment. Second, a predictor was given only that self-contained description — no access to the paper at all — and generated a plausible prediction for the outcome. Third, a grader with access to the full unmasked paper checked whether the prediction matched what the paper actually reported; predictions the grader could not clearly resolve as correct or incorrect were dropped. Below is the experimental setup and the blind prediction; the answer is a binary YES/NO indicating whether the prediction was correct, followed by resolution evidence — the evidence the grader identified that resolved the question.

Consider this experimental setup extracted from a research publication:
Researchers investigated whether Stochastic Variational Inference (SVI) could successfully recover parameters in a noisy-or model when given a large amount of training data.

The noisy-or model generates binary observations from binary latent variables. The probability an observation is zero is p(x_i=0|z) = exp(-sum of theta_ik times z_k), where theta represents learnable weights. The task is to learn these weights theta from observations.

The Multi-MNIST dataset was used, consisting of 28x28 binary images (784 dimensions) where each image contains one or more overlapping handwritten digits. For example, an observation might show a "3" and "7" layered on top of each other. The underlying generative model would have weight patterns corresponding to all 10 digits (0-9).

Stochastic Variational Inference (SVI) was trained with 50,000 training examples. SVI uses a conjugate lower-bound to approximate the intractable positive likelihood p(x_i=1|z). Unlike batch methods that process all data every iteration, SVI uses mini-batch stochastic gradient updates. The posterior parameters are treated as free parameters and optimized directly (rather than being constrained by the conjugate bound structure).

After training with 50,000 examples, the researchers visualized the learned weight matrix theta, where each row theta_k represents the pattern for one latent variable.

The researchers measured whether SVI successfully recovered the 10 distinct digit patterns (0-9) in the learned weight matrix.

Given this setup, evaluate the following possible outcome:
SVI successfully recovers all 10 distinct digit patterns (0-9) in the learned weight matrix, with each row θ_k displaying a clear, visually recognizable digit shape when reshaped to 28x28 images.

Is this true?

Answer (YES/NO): NO